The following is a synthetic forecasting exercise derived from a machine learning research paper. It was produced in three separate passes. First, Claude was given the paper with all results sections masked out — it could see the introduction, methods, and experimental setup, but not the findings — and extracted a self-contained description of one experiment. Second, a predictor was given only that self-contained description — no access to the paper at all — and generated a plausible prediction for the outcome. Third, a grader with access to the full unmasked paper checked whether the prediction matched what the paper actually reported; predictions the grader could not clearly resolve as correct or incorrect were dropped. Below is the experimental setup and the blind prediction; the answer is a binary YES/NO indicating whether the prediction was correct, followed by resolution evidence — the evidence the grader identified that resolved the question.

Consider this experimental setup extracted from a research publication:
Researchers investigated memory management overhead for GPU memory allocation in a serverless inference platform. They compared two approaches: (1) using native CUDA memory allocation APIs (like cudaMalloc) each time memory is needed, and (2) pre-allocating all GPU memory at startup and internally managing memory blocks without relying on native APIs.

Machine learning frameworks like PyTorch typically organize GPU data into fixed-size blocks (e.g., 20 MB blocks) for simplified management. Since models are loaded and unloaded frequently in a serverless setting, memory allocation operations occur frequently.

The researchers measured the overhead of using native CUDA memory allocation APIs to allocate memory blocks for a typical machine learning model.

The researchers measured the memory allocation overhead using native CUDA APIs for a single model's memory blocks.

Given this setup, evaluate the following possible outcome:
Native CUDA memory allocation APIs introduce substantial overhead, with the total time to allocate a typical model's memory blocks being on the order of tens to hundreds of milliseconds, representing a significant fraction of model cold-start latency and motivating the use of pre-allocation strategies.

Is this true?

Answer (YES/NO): NO